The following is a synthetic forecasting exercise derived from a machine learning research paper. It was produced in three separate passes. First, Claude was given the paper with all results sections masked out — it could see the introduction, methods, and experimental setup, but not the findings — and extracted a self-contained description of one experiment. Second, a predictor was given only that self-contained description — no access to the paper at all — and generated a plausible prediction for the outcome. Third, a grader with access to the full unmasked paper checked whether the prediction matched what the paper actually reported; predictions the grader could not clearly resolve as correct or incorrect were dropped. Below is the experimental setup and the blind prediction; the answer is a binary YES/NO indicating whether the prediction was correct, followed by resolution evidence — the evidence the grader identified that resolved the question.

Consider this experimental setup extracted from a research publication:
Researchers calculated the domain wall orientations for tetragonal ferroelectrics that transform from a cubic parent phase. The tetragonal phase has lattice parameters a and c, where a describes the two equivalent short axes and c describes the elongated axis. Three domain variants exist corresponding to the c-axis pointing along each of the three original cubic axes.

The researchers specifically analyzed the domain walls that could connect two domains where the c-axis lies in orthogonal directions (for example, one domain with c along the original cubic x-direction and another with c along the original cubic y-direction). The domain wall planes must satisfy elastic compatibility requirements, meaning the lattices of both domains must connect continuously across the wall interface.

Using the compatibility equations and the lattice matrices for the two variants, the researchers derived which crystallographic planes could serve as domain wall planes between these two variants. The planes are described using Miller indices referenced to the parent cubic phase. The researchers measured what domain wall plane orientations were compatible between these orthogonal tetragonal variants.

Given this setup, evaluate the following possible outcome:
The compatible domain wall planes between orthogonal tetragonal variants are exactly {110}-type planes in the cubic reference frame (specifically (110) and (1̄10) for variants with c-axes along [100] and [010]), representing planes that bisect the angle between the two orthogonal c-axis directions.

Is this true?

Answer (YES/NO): YES